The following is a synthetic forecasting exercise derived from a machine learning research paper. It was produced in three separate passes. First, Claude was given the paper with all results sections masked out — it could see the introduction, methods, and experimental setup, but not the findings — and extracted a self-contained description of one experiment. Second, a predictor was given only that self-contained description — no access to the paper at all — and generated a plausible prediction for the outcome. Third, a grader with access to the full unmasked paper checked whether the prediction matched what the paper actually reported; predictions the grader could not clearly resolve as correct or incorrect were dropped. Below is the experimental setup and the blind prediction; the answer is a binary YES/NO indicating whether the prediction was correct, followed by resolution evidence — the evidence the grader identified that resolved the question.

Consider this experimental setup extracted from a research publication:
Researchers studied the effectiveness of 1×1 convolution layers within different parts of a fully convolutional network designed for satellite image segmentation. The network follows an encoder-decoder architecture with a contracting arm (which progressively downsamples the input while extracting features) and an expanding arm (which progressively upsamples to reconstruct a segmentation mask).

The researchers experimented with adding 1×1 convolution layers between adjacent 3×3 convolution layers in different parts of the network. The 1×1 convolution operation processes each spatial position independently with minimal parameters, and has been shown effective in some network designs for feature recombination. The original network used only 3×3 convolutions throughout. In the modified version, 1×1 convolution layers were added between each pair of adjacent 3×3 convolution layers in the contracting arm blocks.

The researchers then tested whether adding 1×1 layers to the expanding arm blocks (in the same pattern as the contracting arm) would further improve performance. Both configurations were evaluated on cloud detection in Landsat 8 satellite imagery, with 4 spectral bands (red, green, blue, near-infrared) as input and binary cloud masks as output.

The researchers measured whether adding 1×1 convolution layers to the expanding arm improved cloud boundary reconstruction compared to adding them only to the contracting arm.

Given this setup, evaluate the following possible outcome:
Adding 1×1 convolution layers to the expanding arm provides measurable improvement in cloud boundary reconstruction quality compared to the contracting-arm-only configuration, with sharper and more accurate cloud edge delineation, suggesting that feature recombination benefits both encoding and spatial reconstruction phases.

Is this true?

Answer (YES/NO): NO